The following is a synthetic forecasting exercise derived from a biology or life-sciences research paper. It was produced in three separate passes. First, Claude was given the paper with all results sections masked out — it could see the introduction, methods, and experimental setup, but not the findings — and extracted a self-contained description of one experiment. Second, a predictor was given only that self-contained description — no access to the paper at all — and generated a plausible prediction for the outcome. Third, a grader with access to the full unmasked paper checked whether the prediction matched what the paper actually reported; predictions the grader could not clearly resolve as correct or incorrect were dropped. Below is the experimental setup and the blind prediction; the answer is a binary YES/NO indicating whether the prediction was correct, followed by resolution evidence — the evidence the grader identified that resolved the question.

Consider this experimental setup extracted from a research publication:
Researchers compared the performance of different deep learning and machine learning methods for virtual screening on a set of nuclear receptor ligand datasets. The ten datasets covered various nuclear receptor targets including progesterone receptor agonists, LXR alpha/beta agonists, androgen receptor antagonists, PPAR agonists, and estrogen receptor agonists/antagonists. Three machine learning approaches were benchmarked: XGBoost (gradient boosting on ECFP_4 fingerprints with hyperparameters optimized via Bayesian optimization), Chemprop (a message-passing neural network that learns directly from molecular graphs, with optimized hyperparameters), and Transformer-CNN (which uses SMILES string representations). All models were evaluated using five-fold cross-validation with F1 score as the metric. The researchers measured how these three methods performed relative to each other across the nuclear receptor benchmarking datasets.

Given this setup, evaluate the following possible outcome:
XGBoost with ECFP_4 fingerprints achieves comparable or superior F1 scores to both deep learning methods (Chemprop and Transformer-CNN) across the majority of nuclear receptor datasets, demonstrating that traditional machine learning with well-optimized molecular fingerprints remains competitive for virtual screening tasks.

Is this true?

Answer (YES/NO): NO